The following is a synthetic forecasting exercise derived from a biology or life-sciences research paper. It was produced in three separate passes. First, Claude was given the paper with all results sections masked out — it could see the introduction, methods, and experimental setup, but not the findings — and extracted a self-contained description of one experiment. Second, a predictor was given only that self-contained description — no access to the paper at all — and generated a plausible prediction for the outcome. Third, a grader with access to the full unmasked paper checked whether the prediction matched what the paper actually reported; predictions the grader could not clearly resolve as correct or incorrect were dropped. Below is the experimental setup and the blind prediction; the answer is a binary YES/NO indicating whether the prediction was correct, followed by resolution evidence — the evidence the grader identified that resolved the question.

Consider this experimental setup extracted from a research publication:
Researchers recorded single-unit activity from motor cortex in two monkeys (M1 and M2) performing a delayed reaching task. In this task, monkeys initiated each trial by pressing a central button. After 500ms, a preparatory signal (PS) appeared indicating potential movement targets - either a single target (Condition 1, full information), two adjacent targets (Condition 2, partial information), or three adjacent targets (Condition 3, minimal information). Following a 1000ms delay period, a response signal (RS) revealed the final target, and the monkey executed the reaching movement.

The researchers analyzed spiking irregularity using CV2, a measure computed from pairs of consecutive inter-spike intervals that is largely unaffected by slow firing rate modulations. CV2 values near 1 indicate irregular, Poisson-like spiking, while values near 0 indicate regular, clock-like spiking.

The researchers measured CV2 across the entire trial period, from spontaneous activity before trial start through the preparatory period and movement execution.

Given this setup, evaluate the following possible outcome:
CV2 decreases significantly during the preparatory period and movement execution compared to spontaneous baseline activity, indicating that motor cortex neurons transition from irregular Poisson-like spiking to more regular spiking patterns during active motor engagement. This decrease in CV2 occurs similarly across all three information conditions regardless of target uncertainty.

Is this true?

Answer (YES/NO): NO